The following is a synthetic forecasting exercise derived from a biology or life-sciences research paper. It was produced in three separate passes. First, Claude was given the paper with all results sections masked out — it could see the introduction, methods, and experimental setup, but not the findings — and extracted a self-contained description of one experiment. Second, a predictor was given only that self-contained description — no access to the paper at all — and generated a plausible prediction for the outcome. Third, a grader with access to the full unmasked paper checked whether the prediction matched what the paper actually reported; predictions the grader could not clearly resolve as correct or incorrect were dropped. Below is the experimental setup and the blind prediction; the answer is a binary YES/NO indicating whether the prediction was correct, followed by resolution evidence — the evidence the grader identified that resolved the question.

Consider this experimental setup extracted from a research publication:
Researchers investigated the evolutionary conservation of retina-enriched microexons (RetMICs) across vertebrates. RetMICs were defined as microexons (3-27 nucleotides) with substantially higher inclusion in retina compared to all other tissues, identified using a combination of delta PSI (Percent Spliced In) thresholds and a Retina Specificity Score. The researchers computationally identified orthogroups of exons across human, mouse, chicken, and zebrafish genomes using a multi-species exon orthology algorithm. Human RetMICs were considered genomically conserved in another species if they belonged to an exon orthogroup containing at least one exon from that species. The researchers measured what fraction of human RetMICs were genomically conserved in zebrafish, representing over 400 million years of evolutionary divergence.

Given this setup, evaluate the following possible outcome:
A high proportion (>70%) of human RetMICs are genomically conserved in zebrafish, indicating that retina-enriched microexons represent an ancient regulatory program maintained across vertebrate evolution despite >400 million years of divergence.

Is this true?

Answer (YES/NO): NO